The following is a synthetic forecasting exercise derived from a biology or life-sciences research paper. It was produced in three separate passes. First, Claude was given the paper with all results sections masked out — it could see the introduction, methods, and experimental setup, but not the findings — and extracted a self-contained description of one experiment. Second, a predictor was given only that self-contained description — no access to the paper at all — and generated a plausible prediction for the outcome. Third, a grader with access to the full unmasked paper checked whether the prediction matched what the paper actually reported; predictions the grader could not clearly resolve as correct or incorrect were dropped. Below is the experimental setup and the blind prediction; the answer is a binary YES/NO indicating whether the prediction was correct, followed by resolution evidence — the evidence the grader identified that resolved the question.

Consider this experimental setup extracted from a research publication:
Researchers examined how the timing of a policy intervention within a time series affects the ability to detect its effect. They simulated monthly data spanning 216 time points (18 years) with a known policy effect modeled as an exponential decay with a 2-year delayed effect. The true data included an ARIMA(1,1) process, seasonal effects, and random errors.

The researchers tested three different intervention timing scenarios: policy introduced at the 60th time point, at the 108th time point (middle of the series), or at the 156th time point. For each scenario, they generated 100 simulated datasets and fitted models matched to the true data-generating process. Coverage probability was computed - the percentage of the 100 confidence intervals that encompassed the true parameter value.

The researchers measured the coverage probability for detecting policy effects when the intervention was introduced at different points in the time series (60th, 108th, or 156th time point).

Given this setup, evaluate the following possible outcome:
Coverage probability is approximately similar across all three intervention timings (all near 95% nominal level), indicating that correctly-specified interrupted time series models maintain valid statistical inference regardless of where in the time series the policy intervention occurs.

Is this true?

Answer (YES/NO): NO